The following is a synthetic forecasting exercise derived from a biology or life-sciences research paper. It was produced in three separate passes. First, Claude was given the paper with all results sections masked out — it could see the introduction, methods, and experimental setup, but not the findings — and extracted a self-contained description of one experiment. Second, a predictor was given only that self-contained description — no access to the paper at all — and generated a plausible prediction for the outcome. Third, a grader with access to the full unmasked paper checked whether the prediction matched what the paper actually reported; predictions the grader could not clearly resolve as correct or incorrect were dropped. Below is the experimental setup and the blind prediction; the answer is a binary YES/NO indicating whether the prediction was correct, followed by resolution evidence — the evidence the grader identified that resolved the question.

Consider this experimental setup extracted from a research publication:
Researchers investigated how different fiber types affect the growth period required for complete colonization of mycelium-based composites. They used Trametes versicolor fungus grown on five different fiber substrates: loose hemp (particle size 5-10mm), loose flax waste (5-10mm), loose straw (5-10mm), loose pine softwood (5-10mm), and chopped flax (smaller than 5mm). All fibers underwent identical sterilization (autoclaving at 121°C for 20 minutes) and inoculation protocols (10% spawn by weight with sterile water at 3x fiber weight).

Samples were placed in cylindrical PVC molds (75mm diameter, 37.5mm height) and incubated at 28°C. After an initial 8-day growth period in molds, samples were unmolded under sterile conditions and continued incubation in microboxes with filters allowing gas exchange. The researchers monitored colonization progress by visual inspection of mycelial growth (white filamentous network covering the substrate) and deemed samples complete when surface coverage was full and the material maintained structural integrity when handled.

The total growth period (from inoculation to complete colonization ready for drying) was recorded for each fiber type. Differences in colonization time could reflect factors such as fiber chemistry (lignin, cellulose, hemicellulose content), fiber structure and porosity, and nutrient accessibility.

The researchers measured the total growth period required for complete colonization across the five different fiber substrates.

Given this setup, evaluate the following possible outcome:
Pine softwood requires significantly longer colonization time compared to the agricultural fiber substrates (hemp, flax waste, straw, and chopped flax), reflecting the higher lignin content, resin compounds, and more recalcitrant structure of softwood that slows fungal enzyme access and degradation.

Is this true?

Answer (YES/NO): NO